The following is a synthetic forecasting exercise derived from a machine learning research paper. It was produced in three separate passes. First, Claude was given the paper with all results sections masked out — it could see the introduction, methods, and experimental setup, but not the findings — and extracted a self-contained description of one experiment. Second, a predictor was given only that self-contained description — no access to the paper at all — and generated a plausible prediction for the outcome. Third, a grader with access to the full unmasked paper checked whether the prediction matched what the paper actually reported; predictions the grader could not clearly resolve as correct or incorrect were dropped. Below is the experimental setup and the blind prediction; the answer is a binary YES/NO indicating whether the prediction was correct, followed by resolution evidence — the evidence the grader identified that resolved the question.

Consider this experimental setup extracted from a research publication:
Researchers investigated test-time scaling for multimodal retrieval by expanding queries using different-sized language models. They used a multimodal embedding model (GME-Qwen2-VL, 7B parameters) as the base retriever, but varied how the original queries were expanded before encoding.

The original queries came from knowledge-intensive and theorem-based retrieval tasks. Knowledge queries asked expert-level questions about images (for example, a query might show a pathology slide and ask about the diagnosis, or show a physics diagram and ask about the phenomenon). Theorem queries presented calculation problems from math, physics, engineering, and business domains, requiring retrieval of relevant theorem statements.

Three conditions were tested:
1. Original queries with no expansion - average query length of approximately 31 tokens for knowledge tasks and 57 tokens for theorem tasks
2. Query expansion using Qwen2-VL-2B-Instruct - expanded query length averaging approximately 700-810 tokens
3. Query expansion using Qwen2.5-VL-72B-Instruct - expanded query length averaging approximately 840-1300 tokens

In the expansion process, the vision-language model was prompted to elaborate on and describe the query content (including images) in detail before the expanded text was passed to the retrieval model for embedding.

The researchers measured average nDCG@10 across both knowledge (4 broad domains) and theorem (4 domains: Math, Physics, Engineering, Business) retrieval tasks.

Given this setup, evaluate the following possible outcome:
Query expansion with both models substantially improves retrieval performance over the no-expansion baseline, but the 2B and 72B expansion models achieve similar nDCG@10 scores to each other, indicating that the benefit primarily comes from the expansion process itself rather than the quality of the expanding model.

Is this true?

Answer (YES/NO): NO